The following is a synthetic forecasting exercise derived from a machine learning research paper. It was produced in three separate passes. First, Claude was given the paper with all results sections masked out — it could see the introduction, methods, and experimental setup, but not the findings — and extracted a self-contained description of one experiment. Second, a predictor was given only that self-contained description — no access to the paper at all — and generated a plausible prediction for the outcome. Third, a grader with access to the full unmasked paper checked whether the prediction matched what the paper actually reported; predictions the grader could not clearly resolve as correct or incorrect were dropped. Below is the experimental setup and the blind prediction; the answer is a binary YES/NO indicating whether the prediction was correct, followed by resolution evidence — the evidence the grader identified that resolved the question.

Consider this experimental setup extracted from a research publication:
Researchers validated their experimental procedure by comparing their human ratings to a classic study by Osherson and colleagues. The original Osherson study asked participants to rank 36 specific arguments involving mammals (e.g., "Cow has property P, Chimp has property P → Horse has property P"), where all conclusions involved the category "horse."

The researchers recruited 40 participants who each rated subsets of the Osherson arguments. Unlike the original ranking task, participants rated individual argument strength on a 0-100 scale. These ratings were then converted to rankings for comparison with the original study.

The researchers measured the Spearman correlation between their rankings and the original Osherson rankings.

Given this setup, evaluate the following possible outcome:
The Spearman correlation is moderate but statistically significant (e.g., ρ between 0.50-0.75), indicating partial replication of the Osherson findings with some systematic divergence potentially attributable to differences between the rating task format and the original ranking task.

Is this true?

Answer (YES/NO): YES